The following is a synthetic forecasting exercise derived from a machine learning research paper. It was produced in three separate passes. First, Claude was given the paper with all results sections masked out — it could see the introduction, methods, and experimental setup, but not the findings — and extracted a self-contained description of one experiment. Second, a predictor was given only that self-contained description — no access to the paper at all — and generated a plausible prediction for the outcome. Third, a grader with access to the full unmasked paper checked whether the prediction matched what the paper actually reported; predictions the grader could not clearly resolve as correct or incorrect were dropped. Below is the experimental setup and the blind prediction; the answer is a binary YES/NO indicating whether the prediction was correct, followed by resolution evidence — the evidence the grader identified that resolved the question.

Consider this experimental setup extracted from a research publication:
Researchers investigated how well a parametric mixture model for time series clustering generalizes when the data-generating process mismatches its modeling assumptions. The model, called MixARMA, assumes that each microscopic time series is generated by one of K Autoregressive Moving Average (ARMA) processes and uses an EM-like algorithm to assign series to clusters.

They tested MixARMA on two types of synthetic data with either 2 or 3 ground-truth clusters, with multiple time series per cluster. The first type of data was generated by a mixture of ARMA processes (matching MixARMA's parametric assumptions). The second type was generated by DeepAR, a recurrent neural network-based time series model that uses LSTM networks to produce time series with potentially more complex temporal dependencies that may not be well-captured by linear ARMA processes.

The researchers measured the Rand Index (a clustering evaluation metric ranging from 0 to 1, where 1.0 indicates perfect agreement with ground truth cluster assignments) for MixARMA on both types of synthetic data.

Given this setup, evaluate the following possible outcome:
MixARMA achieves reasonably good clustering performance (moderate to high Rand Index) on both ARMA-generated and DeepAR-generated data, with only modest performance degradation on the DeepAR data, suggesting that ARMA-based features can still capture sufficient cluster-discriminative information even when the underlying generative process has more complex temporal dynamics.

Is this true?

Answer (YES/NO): NO